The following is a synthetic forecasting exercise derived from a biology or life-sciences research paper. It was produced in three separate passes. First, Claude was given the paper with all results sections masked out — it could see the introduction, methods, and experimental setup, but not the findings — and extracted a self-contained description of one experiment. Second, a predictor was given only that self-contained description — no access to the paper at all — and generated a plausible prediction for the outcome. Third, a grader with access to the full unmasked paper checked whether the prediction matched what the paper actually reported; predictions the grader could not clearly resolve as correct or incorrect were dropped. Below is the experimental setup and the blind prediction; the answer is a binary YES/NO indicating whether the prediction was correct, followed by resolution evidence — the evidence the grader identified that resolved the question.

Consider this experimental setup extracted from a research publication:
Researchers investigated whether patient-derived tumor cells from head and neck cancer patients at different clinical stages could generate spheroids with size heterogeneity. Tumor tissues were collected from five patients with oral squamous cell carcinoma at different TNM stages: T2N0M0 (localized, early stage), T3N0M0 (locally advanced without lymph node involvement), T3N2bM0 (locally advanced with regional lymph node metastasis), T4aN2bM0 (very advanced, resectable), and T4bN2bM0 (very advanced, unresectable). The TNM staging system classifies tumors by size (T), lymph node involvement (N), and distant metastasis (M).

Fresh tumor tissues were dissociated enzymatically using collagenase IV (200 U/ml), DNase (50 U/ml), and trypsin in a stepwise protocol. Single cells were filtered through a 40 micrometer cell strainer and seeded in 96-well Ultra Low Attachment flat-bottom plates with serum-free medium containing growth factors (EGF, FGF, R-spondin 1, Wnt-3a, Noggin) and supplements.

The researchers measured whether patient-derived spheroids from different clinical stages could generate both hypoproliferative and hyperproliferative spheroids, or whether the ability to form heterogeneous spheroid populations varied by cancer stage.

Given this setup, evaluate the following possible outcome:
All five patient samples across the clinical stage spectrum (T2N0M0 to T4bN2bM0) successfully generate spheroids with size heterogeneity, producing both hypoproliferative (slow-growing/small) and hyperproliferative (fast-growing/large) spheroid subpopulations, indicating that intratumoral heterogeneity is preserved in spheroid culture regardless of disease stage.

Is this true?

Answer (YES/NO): YES